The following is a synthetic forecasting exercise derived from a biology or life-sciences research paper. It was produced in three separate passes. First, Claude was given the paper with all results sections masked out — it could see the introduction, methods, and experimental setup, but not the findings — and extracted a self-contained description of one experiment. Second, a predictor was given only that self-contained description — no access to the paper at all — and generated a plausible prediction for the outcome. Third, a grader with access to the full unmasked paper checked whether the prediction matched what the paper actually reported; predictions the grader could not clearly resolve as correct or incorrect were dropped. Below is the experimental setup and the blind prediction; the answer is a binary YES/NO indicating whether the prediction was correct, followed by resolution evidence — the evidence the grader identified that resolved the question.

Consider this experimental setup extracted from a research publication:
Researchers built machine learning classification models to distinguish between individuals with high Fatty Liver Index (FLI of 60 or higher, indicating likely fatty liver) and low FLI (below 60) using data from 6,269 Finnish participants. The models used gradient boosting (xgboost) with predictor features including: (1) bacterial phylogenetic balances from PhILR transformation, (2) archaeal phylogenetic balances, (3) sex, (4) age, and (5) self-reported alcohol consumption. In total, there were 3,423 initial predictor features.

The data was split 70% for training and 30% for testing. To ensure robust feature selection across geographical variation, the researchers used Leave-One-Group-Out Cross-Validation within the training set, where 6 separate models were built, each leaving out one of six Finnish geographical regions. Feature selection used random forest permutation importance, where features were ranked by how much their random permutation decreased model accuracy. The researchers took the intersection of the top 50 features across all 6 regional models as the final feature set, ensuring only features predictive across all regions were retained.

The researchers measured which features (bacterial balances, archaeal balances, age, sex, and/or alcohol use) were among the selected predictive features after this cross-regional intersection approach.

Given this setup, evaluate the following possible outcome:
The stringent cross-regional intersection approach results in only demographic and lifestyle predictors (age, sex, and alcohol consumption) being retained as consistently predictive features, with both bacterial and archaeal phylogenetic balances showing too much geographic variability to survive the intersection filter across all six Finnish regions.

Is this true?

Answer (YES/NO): NO